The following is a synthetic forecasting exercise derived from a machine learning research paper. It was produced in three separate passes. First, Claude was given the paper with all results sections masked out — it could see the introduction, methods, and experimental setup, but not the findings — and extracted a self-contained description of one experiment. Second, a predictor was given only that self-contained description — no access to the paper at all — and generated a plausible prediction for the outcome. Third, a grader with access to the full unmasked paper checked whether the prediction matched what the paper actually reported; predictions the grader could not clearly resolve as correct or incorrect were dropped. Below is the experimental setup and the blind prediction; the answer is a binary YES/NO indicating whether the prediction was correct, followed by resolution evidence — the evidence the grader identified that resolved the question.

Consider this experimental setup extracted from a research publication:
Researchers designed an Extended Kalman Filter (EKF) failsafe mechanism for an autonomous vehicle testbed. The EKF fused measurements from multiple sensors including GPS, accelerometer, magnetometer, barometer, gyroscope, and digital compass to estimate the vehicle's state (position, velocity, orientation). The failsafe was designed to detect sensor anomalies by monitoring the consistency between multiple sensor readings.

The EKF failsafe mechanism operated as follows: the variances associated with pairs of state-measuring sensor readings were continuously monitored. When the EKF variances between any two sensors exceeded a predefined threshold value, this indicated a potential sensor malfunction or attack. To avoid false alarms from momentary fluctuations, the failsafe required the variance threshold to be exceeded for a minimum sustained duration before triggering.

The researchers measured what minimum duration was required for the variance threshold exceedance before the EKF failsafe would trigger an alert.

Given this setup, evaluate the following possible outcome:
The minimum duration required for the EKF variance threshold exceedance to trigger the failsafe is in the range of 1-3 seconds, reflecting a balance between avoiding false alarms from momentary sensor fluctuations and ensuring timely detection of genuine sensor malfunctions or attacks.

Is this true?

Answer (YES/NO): YES